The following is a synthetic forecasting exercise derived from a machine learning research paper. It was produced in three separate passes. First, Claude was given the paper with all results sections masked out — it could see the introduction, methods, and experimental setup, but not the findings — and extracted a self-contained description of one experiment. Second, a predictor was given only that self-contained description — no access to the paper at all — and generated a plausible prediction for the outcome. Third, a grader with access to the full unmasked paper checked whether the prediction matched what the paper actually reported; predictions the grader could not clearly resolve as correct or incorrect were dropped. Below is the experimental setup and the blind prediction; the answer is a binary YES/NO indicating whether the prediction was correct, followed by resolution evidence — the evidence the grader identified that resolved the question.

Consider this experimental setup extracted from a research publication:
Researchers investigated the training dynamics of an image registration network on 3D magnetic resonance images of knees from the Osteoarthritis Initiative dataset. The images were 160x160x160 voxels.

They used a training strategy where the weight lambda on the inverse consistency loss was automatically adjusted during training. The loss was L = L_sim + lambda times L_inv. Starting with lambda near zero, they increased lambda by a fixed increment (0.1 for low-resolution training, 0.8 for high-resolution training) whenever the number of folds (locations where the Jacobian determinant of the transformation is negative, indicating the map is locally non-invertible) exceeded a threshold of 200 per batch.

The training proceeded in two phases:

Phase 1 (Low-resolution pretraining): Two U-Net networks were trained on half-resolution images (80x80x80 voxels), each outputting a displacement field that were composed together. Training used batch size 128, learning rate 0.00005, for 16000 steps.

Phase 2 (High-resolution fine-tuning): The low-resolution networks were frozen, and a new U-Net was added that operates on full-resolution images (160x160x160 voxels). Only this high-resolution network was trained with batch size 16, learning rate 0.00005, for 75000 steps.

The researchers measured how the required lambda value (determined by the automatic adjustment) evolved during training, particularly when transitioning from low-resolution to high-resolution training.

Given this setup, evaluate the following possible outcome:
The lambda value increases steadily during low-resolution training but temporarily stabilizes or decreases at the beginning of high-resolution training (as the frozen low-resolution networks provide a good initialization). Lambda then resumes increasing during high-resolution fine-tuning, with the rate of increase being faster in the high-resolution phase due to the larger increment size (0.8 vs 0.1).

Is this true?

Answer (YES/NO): NO